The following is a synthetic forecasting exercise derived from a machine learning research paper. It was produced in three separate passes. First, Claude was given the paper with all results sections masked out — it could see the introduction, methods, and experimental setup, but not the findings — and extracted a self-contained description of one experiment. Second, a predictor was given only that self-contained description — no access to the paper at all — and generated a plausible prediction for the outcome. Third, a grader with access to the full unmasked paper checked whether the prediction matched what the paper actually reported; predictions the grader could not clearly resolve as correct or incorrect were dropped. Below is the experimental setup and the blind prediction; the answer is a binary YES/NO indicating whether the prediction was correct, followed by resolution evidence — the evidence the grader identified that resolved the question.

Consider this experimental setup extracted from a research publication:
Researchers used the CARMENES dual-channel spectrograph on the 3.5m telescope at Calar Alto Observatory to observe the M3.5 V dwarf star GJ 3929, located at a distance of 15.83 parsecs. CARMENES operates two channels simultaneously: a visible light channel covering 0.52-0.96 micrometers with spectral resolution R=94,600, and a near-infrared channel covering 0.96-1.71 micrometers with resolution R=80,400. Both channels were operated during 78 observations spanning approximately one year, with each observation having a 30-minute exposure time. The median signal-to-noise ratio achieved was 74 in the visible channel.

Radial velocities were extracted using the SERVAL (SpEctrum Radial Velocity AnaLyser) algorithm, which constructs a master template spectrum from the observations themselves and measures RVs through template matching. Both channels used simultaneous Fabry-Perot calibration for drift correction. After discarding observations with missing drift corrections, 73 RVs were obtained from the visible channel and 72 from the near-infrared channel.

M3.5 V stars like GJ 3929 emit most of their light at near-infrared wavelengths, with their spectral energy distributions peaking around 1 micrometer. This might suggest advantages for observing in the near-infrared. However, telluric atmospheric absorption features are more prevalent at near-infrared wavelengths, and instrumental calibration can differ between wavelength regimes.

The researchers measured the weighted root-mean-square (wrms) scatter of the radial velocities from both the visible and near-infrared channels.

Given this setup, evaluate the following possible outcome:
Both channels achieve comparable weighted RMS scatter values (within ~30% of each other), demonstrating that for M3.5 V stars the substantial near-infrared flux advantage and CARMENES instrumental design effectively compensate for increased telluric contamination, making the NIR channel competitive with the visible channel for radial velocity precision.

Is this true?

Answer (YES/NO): NO